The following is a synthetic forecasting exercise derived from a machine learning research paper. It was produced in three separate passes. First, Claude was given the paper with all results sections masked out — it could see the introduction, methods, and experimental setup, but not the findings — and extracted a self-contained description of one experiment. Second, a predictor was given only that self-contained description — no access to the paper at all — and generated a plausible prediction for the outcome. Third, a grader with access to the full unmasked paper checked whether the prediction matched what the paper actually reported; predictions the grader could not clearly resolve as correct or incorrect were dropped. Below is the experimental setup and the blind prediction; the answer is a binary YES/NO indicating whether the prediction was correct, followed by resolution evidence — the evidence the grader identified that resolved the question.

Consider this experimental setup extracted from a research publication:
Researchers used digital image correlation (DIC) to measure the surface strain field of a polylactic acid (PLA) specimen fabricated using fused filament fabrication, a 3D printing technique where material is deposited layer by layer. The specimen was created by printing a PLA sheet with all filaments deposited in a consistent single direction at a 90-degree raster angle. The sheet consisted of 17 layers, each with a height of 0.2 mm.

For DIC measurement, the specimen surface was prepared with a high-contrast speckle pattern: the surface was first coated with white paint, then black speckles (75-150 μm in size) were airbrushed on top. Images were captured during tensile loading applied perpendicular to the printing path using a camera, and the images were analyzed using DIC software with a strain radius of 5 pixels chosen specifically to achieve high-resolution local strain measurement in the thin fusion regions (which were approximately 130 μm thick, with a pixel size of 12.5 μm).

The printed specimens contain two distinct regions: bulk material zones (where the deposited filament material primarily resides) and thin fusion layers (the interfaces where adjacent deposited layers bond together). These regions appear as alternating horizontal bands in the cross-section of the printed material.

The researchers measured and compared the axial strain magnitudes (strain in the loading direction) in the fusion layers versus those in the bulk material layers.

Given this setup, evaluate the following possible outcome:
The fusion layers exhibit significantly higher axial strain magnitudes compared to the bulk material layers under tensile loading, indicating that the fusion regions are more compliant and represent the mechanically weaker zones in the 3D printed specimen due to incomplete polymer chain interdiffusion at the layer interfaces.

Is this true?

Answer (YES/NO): YES